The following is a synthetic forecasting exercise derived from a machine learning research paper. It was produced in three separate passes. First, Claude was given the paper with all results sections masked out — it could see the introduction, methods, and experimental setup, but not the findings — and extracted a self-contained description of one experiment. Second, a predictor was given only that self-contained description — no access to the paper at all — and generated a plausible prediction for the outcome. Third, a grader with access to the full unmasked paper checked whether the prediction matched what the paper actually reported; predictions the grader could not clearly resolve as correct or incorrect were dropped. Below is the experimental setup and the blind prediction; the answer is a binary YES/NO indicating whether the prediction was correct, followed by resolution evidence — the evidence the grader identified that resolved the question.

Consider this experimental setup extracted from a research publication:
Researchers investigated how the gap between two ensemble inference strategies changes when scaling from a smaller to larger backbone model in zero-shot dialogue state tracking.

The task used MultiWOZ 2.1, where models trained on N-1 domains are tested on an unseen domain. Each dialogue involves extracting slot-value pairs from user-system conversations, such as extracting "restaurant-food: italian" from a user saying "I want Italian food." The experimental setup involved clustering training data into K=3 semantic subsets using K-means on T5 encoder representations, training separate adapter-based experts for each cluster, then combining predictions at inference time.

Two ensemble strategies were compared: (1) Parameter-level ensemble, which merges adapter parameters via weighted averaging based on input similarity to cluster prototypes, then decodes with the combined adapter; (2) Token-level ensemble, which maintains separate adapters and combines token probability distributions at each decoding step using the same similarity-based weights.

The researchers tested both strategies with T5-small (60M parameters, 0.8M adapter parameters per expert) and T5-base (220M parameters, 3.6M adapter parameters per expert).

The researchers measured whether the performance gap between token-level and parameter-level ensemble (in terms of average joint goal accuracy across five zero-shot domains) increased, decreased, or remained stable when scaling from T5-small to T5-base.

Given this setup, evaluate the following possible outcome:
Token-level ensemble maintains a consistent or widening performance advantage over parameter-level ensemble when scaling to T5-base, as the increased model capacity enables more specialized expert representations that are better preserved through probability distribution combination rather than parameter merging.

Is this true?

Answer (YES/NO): YES